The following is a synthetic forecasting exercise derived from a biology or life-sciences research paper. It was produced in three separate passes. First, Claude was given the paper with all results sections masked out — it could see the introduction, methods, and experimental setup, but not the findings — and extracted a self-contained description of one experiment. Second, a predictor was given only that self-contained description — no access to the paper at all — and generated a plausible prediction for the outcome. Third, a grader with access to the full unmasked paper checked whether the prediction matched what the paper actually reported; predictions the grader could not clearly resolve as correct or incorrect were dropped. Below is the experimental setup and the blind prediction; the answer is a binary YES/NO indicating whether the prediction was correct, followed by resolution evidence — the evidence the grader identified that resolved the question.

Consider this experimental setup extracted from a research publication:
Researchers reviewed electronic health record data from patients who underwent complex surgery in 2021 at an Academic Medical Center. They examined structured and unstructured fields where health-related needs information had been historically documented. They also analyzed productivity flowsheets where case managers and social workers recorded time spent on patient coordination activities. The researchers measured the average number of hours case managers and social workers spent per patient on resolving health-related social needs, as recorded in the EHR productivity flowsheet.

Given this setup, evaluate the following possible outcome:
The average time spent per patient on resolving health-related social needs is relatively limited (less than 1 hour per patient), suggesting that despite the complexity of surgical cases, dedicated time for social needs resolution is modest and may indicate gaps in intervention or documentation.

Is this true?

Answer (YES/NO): NO